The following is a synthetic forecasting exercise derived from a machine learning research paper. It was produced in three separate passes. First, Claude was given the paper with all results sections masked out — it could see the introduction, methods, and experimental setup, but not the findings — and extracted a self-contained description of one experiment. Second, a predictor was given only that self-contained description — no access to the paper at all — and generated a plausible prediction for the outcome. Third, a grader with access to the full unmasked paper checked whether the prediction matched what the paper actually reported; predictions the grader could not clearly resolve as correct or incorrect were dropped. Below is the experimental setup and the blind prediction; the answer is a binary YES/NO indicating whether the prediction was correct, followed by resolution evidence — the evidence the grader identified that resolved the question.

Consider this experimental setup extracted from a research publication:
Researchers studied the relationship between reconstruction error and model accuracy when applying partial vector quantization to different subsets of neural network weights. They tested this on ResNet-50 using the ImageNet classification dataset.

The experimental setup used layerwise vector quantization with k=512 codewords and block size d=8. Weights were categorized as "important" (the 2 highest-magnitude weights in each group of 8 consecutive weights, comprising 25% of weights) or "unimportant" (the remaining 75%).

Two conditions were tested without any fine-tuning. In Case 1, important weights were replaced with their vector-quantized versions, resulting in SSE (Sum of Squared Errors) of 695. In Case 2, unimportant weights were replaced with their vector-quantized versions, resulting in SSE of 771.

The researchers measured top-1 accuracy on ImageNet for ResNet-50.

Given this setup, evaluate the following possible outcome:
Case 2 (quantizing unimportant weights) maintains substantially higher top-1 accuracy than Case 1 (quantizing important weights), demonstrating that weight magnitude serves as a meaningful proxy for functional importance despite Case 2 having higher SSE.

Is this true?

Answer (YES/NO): YES